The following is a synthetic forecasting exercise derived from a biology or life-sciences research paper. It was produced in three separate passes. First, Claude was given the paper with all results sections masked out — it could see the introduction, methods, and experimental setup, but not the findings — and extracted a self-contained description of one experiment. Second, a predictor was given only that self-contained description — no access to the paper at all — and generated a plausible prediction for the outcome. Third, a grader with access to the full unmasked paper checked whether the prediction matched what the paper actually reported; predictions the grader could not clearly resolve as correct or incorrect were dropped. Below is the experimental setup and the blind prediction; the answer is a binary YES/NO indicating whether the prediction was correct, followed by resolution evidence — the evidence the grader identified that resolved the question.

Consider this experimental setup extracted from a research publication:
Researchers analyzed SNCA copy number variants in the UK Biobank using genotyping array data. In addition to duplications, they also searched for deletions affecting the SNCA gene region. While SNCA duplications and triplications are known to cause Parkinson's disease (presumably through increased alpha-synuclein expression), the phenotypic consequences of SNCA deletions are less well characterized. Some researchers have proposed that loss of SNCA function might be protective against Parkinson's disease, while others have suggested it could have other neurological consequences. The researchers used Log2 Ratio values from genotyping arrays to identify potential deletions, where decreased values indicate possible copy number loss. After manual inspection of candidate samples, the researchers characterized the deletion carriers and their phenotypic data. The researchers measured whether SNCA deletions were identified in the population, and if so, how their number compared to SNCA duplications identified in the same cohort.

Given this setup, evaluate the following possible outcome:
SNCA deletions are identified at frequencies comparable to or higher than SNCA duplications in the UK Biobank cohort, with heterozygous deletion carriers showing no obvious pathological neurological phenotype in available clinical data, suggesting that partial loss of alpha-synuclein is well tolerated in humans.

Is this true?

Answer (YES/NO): YES